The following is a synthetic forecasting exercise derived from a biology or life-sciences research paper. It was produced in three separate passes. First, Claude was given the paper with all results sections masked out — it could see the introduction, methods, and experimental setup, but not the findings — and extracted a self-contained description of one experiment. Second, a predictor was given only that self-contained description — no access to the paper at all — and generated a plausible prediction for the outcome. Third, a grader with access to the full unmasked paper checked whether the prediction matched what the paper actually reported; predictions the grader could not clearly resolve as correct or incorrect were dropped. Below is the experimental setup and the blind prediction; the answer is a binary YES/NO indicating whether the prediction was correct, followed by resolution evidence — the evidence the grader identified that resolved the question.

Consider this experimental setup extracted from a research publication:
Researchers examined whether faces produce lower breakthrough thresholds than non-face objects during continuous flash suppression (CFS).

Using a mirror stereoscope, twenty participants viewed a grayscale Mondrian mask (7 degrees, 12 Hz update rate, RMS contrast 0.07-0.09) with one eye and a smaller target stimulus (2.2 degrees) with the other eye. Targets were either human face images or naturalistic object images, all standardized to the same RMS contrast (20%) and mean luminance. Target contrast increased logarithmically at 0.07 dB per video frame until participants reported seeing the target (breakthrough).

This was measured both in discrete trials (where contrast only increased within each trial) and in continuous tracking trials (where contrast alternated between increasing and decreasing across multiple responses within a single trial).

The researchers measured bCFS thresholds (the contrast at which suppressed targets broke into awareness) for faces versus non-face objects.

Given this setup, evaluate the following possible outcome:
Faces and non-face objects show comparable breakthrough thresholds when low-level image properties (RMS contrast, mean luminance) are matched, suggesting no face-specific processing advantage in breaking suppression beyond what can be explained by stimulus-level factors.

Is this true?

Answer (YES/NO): YES